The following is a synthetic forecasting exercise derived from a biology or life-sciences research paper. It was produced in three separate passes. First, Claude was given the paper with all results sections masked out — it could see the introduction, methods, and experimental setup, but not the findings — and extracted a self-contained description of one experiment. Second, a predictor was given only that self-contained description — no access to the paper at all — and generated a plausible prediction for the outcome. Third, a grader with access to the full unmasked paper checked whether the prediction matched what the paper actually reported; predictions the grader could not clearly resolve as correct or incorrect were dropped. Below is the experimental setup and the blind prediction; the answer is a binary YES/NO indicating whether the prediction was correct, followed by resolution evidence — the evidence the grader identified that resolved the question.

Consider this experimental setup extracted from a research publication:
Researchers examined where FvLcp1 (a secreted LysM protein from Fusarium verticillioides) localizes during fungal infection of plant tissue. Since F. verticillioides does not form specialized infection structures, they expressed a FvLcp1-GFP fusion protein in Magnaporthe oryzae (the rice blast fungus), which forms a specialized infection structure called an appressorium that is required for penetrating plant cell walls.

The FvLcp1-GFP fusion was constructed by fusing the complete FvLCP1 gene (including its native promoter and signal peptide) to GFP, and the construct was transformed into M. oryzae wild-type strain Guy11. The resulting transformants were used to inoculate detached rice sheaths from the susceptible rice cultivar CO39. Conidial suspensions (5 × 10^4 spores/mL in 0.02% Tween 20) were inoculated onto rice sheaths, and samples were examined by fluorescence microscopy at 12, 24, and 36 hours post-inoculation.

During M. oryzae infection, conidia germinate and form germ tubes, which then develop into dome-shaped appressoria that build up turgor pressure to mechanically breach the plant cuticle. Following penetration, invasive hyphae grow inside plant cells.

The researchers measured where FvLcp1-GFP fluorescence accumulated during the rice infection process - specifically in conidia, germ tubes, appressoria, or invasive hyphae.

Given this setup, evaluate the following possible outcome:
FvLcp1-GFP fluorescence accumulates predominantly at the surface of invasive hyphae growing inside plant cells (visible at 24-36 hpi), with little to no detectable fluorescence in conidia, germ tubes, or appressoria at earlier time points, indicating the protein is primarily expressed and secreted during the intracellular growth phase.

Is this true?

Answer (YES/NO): NO